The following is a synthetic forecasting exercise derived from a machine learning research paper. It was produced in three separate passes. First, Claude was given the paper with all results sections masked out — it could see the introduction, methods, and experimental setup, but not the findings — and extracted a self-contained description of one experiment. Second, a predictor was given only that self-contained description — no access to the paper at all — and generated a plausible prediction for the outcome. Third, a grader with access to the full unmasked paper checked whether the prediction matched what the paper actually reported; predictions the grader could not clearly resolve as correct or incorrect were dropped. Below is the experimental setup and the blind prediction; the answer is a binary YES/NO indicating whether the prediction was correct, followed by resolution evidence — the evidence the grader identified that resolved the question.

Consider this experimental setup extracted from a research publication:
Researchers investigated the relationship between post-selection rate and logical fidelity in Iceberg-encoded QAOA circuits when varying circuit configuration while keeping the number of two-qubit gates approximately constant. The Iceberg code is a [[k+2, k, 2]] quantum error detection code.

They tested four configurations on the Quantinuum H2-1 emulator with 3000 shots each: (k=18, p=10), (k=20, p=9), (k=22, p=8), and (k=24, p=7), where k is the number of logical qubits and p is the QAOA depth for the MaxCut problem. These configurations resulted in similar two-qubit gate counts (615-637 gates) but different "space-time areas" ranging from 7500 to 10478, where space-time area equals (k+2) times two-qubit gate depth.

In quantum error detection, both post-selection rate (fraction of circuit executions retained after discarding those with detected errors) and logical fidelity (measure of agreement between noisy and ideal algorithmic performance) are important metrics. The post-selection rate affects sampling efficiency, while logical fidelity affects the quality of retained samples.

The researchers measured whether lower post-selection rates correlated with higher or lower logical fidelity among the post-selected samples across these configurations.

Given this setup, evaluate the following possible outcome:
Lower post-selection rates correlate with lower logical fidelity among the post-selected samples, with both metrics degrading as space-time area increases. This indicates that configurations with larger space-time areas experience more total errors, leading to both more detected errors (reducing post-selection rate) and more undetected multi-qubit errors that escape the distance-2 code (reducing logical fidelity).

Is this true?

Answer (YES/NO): YES